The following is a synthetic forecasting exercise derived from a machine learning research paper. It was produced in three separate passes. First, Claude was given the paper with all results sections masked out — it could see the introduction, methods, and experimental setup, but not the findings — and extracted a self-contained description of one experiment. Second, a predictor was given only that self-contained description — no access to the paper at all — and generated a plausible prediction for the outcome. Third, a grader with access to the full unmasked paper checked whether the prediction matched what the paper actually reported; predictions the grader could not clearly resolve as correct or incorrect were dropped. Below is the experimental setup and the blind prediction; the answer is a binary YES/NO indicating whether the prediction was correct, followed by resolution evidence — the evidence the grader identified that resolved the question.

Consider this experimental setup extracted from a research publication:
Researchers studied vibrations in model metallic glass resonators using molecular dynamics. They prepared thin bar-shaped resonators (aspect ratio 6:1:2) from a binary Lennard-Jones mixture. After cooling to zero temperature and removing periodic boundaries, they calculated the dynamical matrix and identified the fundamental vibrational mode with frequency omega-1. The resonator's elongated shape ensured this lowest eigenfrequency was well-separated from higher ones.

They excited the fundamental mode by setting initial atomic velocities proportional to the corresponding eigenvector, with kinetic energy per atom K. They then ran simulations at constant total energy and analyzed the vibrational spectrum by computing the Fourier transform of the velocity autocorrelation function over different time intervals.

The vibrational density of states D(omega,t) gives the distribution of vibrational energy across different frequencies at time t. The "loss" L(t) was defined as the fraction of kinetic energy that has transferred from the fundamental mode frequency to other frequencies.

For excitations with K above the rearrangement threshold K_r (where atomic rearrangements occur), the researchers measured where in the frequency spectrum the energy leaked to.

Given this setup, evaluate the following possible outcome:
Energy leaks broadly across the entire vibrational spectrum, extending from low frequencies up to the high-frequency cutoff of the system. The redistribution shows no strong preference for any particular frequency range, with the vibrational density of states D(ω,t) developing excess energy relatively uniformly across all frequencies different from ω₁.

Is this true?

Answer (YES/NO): NO